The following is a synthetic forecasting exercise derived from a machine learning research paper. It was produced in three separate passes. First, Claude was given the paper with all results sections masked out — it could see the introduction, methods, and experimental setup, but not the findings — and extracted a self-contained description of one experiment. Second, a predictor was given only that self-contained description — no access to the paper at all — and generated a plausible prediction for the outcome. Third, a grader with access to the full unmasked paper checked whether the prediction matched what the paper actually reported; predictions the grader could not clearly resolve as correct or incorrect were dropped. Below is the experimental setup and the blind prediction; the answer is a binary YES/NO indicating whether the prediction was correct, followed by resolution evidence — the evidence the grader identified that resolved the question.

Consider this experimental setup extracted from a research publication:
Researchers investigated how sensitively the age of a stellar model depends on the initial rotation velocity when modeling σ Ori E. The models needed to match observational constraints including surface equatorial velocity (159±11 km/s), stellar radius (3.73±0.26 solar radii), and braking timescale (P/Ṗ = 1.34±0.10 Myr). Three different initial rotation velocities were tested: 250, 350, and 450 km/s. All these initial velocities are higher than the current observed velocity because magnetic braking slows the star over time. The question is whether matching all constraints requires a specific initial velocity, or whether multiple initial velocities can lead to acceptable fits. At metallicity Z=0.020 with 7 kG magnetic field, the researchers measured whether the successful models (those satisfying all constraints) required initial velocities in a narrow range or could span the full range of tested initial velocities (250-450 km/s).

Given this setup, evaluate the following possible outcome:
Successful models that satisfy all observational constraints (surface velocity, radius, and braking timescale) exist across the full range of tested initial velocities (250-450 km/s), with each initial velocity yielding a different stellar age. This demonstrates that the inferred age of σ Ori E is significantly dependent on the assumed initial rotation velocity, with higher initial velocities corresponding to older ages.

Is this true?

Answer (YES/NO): YES